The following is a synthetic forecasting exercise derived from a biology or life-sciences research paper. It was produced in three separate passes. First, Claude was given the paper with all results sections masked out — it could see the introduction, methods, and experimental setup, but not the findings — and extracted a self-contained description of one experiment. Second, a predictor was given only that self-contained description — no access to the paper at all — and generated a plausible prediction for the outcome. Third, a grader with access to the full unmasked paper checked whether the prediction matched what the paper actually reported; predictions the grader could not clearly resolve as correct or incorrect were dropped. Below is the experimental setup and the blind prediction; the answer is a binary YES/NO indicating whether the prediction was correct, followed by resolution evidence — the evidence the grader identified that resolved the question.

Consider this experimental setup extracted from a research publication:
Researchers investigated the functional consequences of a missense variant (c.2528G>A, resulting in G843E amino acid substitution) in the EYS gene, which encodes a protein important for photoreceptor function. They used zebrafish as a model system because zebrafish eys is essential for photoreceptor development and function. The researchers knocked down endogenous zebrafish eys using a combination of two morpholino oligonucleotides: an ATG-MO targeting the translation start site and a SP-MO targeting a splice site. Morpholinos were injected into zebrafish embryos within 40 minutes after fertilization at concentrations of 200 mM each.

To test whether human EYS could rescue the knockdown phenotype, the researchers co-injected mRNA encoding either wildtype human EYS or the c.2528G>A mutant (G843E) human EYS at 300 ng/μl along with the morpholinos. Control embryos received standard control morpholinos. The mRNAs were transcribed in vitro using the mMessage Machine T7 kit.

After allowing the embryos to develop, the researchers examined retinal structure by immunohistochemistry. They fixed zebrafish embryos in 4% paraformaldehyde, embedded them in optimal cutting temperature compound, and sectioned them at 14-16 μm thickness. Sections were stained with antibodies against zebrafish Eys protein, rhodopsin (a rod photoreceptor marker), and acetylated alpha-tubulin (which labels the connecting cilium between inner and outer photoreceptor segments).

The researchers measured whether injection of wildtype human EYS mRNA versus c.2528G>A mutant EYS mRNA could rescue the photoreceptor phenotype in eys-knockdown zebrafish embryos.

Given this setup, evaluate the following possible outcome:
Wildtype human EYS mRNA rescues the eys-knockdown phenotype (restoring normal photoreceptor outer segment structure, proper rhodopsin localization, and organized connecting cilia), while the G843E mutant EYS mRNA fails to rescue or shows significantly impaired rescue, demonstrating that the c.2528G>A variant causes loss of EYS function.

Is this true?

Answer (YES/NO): YES